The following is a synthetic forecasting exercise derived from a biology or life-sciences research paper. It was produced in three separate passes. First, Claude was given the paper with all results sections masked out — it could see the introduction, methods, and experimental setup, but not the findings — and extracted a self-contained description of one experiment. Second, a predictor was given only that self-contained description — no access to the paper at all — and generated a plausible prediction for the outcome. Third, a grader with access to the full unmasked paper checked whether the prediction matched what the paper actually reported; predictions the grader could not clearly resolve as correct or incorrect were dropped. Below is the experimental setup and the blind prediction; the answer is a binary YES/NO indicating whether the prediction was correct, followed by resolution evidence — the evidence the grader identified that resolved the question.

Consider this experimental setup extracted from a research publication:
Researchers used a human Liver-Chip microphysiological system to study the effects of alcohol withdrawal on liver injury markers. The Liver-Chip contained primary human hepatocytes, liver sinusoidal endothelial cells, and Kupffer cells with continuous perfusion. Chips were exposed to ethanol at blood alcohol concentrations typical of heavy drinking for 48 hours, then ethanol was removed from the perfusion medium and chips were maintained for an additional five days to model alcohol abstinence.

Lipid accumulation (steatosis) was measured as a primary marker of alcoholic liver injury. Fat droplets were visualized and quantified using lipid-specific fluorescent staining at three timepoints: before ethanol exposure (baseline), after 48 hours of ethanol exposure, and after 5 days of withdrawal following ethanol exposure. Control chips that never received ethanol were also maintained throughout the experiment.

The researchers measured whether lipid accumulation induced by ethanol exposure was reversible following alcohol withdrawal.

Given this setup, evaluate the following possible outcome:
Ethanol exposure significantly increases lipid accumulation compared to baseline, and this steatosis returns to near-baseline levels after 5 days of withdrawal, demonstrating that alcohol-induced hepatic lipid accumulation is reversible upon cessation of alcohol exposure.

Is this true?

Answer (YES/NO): YES